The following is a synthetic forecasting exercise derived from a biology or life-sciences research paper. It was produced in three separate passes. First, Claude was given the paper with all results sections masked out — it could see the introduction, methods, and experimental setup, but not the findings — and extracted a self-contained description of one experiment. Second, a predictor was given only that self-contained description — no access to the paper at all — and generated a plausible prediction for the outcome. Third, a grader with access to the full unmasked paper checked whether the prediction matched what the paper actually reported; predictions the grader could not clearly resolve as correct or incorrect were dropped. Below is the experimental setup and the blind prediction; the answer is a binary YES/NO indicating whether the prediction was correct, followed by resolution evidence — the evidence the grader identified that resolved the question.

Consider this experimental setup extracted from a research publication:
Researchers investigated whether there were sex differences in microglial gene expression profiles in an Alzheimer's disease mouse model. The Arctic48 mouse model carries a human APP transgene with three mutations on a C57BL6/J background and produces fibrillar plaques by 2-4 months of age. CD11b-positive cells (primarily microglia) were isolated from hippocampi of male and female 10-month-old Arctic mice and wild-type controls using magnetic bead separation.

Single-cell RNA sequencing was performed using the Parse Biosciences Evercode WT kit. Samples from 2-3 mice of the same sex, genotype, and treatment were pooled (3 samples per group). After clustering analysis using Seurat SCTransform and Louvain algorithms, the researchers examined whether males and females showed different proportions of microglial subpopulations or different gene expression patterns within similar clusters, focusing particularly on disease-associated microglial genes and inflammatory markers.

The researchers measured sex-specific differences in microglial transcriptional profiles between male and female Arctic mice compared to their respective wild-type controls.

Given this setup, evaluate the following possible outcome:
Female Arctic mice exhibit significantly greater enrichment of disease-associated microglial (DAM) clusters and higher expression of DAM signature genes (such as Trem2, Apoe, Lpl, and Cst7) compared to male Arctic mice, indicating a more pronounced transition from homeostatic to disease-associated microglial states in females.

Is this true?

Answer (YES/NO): YES